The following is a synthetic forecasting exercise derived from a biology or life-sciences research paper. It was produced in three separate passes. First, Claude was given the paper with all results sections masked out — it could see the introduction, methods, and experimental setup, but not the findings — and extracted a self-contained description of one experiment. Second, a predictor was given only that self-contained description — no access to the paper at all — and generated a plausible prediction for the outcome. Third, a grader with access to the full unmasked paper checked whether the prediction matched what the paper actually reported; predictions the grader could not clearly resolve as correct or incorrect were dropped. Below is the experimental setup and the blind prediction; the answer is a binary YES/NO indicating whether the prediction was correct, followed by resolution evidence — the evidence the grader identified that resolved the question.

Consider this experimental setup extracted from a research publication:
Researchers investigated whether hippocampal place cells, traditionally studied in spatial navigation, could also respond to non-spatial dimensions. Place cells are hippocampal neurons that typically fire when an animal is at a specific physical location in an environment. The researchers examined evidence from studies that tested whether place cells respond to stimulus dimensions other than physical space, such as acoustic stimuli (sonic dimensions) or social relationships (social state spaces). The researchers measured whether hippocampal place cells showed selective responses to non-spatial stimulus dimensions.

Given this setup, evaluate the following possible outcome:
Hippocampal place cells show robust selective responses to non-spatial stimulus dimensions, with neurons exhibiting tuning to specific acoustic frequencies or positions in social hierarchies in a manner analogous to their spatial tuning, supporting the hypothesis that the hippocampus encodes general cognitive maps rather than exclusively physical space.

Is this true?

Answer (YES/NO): YES